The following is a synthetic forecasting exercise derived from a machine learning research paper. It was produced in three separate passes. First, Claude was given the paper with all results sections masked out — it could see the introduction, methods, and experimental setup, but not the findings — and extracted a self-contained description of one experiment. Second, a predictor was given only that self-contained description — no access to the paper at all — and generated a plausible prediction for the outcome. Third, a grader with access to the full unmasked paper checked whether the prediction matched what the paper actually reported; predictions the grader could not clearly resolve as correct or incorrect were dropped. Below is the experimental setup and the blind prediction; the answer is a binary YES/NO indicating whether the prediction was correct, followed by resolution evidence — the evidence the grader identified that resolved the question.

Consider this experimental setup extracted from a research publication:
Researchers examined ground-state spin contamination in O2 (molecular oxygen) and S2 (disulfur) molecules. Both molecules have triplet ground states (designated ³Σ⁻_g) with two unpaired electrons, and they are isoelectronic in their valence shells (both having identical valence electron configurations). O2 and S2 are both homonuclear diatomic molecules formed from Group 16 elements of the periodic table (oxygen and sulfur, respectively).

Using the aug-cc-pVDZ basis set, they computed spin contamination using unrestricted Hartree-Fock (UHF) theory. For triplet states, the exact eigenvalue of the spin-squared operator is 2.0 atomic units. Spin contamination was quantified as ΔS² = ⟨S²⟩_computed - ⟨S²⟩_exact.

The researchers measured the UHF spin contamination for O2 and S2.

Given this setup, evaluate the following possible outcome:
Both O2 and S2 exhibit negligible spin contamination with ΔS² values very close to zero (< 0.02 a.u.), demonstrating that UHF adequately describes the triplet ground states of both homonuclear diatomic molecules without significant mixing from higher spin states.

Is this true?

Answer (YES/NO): NO